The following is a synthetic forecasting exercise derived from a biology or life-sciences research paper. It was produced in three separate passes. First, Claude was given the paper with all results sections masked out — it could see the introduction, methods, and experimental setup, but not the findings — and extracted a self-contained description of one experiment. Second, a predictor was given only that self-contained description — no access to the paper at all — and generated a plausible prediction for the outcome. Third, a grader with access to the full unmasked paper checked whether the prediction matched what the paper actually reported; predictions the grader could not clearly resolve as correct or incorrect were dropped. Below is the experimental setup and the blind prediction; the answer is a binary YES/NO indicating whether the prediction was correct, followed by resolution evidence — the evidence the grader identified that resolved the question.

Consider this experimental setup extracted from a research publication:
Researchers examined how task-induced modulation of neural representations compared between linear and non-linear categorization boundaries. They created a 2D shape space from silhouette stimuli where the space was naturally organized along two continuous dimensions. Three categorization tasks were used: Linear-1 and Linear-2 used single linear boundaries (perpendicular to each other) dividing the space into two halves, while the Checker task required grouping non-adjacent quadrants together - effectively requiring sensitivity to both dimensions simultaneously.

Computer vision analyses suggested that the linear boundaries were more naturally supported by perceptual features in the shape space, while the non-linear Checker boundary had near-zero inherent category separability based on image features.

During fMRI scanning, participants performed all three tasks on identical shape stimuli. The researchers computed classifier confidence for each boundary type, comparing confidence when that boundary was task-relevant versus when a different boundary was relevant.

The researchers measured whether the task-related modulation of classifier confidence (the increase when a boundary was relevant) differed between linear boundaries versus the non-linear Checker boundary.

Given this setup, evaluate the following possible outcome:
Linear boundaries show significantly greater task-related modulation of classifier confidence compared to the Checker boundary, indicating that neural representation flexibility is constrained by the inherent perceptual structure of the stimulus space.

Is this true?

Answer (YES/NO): NO